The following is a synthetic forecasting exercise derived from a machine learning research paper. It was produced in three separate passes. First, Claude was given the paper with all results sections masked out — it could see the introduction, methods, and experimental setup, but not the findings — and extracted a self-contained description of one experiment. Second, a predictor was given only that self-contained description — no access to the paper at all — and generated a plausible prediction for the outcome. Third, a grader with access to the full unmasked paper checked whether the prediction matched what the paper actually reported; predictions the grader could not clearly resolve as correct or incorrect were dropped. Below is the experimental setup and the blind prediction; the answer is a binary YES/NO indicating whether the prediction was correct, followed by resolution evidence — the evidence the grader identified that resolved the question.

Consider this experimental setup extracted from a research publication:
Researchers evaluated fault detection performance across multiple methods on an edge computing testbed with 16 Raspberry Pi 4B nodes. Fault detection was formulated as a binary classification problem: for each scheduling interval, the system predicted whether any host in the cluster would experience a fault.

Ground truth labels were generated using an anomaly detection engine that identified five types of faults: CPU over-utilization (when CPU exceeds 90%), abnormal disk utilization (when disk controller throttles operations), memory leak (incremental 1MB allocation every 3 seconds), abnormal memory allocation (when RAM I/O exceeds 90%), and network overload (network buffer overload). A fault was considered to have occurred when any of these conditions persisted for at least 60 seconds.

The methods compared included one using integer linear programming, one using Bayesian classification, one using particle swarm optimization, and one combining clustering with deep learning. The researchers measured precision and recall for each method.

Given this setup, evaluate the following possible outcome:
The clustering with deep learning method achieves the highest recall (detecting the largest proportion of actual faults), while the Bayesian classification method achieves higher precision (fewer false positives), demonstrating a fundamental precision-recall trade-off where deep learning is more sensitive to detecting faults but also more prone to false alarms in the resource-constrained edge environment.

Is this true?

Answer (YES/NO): NO